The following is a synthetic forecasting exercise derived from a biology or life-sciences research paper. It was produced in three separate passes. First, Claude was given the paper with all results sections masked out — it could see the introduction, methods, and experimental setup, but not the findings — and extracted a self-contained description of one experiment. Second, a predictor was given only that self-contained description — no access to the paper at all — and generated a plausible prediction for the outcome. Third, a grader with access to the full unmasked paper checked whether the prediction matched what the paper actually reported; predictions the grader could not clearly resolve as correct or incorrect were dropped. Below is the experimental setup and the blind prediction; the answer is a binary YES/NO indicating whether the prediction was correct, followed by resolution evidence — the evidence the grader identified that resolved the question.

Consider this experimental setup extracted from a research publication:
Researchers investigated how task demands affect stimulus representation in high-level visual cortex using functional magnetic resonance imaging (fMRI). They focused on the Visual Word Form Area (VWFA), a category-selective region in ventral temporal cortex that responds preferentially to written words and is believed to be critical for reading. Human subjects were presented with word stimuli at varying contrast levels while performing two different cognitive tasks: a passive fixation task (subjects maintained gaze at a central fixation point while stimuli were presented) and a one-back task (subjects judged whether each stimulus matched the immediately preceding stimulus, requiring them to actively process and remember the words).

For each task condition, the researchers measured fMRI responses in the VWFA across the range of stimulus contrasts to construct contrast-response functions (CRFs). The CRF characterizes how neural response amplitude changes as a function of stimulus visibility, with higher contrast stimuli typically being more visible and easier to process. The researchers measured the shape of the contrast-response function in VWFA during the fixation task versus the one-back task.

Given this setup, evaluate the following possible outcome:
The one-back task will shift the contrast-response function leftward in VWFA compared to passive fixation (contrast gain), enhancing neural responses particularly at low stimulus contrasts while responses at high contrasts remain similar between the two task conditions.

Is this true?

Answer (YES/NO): NO